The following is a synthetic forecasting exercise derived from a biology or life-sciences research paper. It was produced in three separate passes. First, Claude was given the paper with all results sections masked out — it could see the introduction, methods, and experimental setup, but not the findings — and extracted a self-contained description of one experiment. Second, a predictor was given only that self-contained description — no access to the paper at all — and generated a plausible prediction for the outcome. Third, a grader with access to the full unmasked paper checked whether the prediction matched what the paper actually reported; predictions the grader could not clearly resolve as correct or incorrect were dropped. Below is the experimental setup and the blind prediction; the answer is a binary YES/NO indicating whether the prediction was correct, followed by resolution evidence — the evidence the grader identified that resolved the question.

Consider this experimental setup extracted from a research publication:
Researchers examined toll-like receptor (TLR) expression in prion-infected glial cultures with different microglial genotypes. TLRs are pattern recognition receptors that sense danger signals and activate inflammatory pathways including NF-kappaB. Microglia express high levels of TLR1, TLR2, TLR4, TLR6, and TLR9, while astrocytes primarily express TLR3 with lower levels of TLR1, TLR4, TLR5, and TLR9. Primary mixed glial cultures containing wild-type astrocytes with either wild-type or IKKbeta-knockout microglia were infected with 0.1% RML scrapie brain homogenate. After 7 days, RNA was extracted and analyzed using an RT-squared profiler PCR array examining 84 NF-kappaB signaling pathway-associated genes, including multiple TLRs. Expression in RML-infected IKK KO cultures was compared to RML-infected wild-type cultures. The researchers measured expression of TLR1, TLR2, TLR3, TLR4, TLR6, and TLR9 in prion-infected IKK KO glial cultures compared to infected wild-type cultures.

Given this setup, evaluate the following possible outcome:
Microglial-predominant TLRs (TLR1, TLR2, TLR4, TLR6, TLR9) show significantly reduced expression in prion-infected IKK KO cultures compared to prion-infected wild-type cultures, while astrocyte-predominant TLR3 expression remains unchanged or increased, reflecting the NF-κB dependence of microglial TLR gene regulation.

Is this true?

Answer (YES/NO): NO